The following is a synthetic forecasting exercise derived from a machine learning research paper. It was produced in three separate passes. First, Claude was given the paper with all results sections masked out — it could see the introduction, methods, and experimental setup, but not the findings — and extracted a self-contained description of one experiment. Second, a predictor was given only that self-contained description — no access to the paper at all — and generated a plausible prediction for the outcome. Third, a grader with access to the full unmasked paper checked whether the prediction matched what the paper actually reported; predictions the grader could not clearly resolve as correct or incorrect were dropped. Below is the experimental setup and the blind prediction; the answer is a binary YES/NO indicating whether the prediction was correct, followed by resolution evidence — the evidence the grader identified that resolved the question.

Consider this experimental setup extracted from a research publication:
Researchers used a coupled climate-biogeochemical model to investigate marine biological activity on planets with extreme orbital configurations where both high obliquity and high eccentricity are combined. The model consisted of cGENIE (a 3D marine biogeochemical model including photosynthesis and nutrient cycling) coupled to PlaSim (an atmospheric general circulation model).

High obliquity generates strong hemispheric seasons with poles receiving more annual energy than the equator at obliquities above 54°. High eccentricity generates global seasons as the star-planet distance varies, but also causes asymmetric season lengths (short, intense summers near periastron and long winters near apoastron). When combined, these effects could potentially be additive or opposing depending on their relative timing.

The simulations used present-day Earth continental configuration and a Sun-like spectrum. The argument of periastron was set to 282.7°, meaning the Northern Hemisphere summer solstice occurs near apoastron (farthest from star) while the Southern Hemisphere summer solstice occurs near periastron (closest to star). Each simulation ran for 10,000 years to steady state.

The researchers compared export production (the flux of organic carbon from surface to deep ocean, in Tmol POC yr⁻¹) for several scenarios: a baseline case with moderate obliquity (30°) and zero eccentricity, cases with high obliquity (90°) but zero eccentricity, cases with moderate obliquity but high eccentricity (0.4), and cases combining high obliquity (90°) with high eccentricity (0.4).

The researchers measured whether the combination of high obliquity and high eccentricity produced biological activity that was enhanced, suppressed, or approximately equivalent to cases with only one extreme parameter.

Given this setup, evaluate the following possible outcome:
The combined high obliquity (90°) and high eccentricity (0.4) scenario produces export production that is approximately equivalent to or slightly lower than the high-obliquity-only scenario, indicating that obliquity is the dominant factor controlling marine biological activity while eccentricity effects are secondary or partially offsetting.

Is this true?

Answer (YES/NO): YES